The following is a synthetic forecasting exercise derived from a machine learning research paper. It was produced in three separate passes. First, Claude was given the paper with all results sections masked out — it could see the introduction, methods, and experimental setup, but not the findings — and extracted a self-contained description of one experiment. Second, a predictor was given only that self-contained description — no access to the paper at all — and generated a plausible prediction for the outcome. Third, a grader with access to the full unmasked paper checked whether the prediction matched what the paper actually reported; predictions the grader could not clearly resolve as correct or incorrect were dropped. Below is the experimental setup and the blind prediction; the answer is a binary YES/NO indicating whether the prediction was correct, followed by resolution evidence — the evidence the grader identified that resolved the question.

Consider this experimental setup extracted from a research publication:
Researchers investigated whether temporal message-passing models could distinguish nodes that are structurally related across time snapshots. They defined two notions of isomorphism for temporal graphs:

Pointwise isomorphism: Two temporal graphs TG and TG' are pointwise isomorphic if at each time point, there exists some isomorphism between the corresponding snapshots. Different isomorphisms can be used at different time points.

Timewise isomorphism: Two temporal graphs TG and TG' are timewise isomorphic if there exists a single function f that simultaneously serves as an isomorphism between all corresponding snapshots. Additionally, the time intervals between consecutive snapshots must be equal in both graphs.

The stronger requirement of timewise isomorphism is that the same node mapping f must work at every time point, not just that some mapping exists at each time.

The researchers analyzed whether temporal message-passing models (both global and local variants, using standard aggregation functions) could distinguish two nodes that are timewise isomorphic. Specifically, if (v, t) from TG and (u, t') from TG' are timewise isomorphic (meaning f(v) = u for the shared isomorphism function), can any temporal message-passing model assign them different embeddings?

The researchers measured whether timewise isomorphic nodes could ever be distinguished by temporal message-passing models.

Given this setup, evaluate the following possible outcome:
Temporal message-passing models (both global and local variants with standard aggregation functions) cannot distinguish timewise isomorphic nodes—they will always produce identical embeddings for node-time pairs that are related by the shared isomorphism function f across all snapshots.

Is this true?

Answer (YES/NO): YES